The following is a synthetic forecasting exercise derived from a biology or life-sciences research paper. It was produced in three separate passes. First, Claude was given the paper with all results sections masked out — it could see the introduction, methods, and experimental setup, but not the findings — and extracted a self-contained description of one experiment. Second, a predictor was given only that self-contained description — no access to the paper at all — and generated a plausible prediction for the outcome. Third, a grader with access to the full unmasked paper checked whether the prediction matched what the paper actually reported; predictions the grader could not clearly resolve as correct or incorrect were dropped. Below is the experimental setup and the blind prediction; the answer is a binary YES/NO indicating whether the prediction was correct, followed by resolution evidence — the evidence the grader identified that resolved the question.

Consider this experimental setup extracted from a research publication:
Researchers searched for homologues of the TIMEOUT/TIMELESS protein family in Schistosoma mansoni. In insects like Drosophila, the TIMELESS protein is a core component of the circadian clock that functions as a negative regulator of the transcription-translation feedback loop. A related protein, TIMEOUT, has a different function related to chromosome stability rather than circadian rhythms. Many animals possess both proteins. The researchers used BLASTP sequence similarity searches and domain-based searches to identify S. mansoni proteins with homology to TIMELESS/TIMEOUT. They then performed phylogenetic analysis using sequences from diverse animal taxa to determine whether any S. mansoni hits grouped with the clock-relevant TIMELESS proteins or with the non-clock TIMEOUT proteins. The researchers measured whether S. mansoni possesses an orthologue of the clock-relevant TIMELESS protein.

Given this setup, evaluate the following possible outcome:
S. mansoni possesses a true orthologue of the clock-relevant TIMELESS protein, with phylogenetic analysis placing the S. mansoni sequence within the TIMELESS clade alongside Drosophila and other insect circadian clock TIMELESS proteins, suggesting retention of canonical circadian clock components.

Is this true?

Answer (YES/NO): NO